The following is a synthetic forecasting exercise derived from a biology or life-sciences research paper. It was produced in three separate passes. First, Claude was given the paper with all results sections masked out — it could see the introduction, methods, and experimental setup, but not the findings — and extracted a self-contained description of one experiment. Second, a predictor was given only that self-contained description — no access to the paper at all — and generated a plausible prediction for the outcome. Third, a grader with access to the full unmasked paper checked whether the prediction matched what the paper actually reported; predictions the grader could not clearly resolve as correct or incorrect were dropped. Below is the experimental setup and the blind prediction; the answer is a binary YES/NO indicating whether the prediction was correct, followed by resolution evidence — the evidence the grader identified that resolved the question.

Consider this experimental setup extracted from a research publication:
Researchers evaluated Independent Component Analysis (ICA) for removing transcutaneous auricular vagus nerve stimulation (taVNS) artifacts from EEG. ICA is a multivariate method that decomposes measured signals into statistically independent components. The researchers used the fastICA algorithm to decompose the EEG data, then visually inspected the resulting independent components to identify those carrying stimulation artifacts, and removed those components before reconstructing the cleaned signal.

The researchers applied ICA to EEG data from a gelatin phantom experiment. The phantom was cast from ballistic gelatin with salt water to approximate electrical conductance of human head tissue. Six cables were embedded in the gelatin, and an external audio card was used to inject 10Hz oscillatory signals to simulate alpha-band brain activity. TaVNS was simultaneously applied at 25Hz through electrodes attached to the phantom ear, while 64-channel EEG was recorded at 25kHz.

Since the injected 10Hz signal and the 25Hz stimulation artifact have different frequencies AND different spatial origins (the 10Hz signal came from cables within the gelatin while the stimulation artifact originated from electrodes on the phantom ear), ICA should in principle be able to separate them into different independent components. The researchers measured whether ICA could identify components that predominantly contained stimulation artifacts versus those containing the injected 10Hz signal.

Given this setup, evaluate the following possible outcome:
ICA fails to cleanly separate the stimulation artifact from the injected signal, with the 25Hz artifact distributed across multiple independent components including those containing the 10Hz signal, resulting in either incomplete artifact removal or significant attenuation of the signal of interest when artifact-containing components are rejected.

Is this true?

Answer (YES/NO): NO